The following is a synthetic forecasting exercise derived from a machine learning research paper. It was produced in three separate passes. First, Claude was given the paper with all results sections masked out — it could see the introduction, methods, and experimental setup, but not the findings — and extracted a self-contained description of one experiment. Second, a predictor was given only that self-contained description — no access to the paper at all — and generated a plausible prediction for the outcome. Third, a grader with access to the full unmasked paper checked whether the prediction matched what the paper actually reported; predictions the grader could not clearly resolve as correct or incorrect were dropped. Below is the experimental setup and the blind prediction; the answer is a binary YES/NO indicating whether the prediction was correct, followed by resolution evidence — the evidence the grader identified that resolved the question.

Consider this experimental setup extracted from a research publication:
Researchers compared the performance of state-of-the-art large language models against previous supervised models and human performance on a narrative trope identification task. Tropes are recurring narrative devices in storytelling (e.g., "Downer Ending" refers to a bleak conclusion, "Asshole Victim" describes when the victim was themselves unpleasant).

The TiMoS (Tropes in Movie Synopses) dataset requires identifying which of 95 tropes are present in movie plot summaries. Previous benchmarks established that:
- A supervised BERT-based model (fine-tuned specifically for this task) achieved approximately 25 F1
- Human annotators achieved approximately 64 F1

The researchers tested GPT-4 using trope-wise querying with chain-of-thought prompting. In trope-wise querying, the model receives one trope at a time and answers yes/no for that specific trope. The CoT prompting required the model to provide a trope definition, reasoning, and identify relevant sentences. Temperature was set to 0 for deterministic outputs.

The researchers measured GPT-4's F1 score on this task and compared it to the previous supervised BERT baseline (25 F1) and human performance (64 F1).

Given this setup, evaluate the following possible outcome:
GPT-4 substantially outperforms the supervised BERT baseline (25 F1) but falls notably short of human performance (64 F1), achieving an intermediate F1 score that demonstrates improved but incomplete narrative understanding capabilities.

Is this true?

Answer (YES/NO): YES